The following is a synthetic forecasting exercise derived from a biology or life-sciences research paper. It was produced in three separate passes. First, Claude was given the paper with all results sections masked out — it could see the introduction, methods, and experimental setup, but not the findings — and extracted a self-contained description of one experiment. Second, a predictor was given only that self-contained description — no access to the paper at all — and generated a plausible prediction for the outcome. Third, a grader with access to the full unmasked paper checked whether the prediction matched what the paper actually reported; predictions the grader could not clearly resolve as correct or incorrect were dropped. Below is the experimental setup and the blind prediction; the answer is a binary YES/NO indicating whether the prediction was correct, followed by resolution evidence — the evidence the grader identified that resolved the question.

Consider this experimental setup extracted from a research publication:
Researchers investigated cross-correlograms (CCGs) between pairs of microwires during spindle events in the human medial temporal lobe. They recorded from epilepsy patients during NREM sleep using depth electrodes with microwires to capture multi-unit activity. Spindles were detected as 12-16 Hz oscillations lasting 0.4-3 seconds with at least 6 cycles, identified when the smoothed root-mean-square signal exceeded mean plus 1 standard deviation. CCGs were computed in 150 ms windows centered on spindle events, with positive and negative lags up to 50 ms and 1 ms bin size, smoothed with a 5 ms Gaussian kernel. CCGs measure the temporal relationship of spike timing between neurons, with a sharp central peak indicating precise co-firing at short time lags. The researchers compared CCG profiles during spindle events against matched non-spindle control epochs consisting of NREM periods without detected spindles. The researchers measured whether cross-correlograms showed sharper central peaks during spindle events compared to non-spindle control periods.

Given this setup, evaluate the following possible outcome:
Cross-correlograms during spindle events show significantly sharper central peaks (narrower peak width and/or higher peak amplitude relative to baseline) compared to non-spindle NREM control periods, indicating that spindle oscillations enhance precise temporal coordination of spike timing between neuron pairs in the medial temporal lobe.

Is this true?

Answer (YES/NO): YES